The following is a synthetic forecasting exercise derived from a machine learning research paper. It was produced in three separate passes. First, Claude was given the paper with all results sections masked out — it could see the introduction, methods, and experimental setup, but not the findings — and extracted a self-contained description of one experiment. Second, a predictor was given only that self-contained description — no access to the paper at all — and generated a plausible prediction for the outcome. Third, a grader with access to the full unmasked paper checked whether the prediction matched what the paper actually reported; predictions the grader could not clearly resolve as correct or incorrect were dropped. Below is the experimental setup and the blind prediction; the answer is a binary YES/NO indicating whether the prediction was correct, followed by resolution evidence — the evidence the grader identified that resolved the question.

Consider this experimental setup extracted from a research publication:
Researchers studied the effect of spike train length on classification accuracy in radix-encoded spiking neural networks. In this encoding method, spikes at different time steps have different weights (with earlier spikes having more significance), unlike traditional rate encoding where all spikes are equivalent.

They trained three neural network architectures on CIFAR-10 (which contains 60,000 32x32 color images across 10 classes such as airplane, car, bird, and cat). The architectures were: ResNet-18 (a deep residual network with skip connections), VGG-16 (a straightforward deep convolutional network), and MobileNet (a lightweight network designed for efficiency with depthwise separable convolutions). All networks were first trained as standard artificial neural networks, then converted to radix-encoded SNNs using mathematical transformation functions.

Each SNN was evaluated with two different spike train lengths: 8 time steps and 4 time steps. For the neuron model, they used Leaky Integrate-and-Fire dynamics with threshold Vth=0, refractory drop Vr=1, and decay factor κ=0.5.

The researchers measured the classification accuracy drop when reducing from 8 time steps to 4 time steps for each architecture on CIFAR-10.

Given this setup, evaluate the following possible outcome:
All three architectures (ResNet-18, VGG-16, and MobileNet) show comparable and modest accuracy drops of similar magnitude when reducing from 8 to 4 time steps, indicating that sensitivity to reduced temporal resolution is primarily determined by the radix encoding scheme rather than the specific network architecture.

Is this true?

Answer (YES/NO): NO